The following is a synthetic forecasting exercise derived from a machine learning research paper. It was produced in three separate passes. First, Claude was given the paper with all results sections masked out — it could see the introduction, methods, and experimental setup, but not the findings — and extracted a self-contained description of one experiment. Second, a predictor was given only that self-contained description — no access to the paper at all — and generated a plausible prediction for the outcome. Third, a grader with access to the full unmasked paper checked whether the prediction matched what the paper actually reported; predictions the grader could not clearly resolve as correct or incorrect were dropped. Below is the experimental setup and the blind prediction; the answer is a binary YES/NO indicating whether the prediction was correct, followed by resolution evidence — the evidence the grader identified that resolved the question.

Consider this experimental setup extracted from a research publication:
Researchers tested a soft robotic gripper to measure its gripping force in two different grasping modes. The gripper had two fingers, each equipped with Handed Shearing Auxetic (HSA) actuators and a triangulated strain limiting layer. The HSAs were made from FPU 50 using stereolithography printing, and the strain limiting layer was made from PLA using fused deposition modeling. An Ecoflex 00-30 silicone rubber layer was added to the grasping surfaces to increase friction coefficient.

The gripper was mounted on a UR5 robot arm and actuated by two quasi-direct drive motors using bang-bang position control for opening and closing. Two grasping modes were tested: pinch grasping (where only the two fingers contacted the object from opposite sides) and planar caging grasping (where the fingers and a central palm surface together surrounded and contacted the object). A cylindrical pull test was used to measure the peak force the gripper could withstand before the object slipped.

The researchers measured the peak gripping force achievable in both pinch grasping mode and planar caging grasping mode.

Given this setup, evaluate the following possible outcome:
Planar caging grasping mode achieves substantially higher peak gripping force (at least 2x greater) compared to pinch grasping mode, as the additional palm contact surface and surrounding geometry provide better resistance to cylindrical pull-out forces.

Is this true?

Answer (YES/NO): YES